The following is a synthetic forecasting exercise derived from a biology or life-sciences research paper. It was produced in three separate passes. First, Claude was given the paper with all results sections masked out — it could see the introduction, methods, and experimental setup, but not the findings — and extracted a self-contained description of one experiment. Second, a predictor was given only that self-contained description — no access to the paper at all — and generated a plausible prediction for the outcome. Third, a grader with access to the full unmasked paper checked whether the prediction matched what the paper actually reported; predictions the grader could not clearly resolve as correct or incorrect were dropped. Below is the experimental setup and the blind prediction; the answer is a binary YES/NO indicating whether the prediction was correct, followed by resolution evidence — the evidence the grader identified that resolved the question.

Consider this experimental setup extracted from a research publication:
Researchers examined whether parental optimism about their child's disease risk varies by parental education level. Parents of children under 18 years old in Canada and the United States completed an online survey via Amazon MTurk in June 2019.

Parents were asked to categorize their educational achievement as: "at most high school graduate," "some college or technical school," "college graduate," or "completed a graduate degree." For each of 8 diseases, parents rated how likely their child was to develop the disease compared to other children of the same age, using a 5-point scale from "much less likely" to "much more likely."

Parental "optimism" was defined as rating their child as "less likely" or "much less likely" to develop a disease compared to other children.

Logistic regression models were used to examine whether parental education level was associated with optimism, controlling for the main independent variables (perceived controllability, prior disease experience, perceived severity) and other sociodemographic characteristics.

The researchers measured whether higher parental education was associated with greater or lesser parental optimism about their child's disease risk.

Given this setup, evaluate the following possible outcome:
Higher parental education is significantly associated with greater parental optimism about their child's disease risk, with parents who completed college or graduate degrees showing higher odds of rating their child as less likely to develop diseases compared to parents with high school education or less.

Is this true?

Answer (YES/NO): NO